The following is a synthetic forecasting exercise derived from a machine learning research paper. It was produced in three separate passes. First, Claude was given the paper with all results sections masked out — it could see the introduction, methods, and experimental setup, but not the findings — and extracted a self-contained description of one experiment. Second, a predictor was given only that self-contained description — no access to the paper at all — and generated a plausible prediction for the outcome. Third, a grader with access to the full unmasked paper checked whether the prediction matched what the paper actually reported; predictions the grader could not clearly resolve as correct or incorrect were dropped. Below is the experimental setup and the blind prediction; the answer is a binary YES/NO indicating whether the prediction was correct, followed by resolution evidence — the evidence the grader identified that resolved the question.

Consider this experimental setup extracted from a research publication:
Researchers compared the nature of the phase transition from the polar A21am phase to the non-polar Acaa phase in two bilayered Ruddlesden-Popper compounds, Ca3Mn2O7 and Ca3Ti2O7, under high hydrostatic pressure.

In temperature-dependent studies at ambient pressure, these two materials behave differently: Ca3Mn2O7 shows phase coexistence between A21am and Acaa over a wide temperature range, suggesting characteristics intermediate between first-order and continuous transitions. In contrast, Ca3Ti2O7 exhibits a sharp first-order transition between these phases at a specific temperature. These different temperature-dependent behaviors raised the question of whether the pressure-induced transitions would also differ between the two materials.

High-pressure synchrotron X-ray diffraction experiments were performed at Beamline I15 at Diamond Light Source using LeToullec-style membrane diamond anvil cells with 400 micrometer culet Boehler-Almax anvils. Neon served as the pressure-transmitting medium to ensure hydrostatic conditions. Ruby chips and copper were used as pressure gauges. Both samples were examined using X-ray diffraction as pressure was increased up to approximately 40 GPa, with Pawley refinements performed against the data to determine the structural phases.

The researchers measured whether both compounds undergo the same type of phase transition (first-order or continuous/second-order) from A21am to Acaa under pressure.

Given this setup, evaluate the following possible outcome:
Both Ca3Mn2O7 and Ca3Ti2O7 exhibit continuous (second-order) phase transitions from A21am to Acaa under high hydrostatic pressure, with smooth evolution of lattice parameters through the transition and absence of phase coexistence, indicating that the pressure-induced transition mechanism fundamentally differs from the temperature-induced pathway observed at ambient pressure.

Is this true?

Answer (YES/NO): NO